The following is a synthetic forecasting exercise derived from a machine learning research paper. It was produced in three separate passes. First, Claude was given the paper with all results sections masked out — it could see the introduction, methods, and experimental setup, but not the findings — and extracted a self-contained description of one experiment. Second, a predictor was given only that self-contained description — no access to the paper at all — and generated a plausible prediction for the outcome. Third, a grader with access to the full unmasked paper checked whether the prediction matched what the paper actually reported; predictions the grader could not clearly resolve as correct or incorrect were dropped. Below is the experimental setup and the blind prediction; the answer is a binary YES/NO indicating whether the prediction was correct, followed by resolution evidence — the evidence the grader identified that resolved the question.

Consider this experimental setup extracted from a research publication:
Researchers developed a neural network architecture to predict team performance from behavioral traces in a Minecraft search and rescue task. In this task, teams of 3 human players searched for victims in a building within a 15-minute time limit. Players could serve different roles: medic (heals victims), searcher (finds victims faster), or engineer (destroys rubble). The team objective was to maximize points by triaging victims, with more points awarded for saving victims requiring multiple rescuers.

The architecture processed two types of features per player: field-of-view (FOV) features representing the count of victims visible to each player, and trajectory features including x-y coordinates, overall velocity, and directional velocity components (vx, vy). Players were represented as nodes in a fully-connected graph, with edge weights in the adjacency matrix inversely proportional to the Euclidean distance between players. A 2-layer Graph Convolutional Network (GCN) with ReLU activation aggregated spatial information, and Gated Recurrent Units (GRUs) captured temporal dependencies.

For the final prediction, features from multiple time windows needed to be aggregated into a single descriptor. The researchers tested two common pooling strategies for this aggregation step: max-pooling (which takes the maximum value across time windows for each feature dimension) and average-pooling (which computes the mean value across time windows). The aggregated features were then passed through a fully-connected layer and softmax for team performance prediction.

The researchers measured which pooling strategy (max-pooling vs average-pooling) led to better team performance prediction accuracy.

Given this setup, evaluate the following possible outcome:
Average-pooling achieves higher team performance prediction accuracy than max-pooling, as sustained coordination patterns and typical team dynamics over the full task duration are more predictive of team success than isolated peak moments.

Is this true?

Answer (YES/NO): YES